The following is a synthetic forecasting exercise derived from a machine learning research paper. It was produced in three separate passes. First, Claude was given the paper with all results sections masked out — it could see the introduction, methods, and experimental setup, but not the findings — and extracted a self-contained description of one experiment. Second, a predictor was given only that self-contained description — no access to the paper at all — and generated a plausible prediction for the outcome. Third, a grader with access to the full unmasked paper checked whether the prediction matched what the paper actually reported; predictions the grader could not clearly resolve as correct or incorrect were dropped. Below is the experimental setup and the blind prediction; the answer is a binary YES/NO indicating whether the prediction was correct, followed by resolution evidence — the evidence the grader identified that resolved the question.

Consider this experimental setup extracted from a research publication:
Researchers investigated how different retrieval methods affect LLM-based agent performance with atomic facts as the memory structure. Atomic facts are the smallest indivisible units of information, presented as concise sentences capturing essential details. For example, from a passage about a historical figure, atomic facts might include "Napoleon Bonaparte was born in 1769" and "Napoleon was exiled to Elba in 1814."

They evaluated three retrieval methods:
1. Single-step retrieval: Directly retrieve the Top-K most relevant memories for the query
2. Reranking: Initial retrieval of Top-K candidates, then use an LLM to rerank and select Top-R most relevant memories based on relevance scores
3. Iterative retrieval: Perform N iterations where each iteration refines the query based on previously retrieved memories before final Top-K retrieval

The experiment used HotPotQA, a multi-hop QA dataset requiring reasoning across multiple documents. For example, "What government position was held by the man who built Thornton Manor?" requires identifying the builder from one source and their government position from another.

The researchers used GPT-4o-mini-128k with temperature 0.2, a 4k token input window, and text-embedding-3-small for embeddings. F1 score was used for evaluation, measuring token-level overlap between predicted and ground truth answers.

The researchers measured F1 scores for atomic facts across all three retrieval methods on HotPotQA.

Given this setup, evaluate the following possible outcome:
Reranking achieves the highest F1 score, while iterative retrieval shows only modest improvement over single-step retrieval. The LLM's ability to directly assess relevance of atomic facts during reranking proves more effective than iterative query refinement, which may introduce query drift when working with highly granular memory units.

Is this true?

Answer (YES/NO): NO